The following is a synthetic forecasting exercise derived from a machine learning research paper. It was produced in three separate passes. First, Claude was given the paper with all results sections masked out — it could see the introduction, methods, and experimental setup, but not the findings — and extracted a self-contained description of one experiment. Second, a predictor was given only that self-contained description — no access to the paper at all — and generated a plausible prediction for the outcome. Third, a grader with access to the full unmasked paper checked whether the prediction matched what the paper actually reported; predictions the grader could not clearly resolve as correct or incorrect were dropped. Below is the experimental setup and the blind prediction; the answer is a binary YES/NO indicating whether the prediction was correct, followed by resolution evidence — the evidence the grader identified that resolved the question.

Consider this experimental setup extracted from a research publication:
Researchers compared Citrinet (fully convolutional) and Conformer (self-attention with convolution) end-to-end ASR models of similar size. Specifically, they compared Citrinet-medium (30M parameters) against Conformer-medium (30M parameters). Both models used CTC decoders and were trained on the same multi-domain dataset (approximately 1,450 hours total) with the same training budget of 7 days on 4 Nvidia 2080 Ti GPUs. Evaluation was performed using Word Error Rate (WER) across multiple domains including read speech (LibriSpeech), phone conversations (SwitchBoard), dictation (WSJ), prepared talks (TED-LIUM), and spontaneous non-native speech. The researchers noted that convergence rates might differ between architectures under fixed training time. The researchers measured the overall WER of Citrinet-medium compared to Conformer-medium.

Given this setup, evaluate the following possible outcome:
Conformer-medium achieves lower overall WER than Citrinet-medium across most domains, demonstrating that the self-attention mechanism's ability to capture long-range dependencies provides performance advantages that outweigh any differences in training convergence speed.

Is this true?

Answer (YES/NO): NO